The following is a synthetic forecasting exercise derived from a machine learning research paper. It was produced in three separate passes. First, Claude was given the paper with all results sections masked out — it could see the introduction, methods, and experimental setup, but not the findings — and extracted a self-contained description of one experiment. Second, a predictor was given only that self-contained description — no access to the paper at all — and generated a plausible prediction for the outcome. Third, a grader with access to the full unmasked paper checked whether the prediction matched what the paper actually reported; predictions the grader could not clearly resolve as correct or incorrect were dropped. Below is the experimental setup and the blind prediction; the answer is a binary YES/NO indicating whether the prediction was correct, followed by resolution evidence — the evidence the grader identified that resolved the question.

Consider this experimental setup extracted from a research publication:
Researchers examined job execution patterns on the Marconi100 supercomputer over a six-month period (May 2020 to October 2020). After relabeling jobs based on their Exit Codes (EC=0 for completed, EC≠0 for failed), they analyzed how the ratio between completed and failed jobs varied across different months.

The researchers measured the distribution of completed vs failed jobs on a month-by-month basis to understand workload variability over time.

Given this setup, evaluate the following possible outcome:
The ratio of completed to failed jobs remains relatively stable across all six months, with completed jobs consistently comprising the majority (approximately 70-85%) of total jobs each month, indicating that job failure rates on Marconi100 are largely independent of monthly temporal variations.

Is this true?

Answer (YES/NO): NO